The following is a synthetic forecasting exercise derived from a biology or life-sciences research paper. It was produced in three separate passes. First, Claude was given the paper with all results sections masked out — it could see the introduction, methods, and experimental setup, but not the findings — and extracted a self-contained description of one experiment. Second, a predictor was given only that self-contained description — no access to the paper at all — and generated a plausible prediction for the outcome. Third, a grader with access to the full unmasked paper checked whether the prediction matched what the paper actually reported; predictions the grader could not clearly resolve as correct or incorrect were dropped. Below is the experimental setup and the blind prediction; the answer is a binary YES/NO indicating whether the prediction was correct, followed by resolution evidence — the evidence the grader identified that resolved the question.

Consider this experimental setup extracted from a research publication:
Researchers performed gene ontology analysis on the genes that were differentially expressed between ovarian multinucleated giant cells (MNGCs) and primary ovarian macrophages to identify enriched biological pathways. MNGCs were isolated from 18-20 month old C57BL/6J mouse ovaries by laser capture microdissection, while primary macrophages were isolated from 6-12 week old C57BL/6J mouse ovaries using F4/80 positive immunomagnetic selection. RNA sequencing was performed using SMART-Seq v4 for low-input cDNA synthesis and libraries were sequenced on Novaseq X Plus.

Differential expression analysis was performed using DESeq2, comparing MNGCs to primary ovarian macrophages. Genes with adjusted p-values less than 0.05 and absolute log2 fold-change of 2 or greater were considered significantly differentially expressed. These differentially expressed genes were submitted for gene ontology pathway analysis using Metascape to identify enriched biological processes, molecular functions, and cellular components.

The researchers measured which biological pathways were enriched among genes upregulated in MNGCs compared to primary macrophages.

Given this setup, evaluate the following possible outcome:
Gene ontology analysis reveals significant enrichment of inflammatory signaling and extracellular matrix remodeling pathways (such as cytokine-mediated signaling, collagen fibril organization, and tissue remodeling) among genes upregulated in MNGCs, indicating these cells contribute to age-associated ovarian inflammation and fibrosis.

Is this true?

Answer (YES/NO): NO